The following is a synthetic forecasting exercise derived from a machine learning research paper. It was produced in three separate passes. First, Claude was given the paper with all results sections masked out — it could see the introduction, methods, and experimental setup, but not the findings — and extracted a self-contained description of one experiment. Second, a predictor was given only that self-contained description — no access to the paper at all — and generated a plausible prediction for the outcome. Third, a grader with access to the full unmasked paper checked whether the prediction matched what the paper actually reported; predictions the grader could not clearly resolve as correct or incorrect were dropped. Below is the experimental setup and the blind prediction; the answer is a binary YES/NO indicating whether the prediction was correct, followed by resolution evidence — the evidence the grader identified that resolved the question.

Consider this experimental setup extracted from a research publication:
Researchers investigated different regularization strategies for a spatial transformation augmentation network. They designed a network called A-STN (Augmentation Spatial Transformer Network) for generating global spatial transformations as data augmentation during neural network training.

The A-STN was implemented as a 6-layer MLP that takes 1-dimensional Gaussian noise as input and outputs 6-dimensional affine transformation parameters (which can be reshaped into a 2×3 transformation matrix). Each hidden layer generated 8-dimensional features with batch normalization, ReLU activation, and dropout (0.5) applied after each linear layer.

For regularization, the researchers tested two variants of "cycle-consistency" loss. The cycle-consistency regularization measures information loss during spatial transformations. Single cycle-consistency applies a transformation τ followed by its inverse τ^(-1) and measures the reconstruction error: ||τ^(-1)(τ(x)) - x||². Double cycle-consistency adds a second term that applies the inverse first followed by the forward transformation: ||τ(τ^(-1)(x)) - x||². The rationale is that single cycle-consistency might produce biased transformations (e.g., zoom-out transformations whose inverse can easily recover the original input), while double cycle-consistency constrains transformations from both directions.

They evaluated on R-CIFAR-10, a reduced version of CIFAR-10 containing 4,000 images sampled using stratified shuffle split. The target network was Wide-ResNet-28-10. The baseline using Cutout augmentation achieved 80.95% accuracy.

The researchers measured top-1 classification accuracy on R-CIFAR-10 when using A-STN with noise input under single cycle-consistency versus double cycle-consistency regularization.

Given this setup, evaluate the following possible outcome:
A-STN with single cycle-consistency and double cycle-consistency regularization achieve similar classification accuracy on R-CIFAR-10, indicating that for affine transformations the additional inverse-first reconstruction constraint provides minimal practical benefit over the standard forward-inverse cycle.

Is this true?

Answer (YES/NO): NO